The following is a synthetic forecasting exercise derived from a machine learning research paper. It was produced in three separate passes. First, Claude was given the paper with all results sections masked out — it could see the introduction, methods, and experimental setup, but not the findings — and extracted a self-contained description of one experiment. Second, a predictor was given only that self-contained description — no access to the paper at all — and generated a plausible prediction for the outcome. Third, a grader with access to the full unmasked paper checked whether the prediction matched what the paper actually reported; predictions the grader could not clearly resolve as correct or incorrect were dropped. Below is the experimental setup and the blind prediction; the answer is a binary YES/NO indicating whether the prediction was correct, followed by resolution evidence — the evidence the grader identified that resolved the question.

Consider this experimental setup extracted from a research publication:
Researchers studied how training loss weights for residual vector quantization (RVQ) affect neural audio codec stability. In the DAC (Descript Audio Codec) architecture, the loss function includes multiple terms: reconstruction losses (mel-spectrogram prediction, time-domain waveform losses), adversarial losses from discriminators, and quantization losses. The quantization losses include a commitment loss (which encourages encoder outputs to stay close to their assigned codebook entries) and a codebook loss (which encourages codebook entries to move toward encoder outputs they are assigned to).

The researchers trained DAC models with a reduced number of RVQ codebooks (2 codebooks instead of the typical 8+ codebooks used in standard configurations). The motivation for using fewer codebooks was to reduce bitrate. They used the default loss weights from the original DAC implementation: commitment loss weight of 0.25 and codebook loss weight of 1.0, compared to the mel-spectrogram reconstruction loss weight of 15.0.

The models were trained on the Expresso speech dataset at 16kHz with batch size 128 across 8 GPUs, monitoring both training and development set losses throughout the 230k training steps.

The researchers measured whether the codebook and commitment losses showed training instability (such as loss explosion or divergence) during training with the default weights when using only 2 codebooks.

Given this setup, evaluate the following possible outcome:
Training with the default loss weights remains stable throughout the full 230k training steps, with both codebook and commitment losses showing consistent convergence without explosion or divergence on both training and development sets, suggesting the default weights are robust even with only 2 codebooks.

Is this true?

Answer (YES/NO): NO